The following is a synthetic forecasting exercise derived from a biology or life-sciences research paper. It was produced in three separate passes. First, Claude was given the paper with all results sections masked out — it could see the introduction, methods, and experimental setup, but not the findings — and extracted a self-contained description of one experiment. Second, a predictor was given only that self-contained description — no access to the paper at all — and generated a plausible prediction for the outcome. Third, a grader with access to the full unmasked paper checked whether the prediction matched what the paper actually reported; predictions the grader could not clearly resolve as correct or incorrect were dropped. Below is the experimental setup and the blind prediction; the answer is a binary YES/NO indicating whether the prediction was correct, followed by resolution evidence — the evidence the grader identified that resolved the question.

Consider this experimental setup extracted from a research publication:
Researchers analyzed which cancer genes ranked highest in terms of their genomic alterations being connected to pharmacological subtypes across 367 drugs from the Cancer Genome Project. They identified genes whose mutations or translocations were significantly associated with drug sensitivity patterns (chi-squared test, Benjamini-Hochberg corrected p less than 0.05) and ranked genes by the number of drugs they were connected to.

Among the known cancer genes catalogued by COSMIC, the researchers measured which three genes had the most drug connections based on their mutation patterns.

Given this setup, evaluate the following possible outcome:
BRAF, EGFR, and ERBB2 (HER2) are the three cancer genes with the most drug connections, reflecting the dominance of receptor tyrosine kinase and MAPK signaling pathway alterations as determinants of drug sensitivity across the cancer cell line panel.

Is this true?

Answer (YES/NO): NO